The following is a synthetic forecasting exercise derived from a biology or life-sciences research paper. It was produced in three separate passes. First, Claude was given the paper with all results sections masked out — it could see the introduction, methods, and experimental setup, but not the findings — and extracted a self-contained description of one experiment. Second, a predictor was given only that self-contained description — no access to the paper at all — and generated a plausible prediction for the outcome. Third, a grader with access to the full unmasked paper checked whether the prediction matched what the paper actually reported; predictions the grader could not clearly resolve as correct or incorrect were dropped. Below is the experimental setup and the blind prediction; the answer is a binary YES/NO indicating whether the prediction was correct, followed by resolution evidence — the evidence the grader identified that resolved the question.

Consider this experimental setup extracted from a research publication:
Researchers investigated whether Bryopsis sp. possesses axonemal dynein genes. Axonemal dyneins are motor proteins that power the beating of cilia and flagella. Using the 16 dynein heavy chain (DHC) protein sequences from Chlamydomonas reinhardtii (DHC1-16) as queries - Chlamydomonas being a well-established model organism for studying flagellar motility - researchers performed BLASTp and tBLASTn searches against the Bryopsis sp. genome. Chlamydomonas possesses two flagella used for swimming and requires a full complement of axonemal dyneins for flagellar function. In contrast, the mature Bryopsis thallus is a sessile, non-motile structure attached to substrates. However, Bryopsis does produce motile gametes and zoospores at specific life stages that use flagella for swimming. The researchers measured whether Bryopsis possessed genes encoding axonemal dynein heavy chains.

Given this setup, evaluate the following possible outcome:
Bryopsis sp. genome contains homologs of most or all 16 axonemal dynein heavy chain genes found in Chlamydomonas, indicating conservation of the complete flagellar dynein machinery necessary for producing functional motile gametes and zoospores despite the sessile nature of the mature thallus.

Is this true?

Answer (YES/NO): YES